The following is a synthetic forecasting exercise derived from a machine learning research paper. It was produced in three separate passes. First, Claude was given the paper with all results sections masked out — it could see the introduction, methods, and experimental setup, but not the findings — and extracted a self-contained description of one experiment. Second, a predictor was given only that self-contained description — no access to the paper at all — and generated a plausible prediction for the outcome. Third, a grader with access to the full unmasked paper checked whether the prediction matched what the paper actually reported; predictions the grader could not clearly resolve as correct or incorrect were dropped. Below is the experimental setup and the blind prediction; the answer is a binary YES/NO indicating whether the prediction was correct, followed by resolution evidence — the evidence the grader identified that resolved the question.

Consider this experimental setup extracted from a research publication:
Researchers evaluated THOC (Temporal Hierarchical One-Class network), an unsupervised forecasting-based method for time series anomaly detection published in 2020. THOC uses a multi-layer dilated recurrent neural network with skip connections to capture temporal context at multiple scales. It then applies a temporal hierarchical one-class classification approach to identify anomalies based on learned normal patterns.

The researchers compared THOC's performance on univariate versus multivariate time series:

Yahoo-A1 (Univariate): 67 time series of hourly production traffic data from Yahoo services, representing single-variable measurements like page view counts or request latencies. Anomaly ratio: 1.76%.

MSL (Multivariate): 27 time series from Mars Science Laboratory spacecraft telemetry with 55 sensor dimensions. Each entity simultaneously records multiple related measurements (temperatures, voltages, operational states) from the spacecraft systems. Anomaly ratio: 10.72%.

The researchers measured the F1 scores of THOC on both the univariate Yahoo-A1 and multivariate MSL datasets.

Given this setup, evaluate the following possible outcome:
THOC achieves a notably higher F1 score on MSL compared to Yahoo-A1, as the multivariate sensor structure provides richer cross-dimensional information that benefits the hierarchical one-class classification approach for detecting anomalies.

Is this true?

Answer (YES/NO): YES